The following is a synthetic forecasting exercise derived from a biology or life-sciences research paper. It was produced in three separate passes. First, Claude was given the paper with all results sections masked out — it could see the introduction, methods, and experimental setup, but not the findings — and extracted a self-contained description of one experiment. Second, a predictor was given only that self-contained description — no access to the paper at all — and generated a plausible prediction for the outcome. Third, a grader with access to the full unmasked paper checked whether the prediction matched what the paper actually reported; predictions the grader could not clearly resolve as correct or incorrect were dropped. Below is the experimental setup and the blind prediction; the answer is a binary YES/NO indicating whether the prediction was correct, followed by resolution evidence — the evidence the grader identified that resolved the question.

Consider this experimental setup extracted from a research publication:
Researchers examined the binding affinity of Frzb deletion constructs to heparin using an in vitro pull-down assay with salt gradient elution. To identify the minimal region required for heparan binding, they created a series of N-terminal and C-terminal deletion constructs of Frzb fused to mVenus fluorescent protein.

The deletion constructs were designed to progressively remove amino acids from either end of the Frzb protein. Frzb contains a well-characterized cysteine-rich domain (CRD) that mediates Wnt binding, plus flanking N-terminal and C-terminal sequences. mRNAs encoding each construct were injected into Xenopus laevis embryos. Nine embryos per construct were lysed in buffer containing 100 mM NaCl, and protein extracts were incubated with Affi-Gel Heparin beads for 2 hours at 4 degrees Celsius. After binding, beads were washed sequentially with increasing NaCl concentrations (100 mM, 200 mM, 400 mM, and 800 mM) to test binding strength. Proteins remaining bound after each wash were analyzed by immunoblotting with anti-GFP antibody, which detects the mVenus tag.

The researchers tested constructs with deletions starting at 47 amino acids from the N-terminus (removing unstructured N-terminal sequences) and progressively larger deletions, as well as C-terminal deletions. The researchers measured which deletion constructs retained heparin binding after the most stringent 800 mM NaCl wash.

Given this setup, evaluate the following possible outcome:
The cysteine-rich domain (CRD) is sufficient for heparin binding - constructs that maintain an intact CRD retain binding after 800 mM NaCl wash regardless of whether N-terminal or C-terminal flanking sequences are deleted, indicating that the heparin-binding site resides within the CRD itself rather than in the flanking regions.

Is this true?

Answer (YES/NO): NO